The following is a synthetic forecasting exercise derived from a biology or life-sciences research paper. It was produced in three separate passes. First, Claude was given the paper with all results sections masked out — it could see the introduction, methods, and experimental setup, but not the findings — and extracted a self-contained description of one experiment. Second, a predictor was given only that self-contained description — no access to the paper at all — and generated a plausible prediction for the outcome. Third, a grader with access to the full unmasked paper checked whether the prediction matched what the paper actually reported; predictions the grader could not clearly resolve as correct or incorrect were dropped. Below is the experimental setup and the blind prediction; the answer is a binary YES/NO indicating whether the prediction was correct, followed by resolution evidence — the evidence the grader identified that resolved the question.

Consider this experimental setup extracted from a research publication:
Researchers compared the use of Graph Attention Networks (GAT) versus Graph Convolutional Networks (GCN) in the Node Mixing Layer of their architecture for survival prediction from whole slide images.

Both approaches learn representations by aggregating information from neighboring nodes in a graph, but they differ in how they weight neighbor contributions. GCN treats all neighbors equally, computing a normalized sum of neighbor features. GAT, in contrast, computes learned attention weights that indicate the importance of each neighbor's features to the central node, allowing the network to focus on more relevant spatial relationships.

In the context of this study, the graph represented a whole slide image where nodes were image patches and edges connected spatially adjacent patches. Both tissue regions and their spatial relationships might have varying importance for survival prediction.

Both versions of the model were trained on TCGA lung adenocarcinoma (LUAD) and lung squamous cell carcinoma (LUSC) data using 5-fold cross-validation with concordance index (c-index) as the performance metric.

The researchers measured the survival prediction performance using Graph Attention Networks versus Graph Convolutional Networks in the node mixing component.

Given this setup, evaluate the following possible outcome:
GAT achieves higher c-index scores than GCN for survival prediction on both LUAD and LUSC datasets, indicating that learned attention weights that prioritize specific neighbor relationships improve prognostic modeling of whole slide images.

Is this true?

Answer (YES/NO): YES